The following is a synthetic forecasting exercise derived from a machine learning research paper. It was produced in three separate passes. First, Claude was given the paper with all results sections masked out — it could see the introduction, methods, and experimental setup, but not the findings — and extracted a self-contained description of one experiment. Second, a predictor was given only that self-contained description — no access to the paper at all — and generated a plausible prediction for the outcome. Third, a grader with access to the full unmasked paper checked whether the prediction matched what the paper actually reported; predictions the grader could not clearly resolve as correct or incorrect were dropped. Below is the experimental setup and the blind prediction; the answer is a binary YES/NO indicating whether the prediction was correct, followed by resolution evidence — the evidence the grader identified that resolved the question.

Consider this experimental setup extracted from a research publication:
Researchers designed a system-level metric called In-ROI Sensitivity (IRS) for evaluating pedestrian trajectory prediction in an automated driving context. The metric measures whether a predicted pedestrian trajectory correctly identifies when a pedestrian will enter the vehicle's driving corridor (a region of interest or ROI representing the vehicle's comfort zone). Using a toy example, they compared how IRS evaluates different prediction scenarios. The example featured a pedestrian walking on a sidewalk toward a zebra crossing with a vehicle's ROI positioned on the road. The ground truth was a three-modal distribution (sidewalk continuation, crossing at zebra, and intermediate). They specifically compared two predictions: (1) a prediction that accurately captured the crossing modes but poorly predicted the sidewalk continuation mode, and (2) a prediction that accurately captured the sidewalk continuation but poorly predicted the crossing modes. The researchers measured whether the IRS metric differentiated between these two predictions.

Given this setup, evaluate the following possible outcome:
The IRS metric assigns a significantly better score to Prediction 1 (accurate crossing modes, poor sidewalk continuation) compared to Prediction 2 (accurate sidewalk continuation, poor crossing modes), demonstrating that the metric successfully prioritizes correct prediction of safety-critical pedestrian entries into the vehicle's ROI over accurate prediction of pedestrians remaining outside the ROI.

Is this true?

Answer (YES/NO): YES